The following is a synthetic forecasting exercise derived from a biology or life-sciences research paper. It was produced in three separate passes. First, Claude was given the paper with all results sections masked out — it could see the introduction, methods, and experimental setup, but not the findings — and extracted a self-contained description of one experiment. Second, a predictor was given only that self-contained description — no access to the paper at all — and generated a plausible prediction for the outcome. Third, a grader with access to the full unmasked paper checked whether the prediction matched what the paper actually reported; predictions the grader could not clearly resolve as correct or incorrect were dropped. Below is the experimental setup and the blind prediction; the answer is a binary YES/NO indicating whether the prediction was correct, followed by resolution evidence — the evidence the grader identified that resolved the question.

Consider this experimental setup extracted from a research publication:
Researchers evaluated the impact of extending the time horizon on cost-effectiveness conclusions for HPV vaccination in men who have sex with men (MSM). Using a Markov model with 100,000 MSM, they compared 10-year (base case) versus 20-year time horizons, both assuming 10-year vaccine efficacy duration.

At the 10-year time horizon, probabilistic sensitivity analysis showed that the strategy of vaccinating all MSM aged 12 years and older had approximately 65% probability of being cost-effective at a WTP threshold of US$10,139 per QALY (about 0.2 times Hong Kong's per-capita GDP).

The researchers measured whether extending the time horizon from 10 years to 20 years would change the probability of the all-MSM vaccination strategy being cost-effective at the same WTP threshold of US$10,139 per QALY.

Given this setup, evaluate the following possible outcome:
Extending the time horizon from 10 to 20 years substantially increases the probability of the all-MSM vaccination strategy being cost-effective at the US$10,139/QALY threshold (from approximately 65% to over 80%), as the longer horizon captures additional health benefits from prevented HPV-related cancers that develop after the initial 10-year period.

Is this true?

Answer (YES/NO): YES